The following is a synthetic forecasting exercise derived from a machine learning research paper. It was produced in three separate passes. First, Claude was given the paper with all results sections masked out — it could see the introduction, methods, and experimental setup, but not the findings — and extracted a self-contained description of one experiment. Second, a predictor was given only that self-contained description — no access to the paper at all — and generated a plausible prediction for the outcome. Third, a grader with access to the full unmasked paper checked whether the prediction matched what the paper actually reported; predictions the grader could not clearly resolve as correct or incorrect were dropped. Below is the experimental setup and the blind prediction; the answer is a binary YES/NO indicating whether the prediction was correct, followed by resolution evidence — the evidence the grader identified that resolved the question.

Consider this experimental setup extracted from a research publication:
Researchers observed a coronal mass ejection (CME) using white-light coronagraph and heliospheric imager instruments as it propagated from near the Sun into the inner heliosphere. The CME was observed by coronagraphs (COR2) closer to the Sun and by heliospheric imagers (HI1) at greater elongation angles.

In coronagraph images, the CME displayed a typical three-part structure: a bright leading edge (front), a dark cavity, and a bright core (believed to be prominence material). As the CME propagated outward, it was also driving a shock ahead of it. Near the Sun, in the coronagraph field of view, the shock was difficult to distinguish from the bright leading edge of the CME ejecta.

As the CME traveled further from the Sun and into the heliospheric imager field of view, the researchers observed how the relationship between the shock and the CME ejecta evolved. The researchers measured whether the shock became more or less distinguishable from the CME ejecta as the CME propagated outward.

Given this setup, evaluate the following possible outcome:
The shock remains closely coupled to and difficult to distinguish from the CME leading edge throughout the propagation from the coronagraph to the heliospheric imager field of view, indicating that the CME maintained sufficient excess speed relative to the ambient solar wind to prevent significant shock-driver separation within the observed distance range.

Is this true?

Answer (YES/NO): NO